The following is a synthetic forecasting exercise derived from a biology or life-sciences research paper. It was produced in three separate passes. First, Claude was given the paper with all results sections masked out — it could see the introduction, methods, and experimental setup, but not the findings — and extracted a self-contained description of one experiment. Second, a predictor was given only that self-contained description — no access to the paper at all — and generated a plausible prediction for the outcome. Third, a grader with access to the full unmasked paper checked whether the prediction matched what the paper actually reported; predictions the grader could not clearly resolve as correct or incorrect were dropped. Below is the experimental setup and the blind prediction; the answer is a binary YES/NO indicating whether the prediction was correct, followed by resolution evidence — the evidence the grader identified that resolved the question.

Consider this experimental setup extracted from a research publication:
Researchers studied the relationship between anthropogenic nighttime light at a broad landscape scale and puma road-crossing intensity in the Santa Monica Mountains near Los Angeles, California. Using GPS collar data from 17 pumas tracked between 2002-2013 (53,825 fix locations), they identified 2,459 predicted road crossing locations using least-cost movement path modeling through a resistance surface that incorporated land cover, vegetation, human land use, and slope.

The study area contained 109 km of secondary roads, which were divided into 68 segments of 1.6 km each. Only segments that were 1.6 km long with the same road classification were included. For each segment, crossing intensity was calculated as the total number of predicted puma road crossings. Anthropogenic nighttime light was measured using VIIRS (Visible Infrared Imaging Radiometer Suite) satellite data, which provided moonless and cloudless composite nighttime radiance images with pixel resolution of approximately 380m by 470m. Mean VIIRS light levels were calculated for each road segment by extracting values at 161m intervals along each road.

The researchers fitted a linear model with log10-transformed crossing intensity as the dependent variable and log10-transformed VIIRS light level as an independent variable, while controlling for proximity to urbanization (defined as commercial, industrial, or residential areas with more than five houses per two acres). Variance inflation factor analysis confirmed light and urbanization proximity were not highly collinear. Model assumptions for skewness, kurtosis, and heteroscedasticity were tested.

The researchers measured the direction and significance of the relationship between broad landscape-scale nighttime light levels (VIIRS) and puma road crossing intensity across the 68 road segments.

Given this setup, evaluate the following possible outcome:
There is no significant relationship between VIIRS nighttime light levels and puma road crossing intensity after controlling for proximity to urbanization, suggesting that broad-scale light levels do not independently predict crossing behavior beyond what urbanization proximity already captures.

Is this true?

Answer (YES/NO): NO